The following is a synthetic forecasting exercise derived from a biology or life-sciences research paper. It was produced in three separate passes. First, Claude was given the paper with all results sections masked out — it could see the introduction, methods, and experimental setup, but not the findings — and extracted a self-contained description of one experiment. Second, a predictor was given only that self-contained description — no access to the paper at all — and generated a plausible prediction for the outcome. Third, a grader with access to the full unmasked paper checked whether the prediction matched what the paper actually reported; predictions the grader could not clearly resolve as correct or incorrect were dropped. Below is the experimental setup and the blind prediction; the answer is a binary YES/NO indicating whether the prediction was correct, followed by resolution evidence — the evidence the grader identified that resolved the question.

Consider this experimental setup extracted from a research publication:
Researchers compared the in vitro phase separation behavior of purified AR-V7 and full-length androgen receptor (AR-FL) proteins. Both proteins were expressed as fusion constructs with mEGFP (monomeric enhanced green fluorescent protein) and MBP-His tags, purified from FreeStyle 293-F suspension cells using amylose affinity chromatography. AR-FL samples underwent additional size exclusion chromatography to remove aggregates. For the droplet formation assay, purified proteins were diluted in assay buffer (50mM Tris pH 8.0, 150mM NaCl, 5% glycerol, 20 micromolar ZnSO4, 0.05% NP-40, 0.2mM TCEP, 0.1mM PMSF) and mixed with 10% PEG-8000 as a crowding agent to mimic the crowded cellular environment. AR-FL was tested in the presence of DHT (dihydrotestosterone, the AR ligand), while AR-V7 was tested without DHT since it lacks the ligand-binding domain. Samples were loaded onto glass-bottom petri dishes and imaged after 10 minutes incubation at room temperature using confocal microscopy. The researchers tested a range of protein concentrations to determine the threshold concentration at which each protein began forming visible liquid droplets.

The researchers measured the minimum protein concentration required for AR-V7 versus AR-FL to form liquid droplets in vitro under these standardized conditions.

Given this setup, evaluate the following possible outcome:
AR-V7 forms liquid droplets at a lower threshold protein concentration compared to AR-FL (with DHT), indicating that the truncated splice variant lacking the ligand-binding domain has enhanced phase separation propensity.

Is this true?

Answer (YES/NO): NO